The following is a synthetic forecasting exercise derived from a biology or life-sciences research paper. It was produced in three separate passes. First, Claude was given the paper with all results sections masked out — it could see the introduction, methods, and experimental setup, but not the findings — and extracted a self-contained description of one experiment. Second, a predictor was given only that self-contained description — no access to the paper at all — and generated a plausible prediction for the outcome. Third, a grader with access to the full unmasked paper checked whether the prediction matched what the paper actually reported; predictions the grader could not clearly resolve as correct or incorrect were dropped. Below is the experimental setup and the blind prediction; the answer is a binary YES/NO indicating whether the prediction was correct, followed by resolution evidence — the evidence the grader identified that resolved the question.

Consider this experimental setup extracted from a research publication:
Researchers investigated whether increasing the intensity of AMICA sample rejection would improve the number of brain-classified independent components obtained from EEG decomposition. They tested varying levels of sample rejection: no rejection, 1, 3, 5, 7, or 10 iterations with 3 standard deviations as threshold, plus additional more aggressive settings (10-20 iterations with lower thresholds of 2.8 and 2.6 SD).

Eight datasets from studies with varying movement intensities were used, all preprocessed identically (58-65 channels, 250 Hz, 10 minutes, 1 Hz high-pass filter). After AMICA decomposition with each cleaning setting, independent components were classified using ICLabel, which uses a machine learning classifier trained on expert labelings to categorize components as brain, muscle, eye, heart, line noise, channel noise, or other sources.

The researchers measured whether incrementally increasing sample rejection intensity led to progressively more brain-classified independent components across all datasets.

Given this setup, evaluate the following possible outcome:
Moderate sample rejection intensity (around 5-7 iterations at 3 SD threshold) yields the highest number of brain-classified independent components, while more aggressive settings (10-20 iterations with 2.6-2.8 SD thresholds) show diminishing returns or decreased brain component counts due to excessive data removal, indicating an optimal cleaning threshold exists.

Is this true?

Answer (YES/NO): NO